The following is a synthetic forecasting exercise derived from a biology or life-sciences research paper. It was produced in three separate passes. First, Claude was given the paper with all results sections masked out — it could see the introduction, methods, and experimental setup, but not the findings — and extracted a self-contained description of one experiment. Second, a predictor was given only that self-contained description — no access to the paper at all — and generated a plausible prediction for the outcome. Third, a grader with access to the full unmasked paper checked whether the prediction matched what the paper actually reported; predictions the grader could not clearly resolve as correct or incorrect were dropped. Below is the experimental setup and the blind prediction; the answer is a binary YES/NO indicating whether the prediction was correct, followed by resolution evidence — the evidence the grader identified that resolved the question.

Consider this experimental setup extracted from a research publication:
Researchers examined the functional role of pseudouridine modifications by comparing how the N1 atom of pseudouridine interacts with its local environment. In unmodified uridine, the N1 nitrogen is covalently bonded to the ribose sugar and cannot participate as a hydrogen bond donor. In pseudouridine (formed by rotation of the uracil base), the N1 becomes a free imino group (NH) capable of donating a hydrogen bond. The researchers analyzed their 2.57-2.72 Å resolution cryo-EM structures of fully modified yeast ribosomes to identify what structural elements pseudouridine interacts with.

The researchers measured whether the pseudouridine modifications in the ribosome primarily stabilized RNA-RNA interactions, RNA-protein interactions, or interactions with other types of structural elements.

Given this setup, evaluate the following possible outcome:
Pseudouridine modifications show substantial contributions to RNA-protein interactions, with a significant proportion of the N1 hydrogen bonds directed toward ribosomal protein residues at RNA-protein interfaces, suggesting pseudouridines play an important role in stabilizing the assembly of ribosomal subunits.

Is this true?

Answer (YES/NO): NO